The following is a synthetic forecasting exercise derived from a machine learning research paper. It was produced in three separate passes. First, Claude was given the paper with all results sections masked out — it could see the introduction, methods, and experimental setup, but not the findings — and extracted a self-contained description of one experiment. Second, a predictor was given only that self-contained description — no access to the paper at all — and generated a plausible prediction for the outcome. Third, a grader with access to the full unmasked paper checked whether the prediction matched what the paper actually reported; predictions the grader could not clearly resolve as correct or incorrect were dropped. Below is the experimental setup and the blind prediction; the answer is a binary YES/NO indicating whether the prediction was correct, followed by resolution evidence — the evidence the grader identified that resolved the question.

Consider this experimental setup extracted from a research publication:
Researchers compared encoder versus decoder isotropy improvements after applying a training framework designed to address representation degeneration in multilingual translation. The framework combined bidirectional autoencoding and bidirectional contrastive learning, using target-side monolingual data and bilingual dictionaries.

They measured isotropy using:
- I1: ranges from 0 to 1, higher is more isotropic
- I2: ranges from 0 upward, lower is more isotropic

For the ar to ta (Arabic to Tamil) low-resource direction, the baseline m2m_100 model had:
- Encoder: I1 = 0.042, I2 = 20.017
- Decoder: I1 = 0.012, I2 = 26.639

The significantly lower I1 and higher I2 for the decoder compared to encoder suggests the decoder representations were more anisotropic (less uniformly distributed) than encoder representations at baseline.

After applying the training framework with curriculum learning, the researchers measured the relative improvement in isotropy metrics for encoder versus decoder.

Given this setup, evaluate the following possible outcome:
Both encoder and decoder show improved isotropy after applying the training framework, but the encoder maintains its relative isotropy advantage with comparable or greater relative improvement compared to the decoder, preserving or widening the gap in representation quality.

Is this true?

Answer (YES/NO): YES